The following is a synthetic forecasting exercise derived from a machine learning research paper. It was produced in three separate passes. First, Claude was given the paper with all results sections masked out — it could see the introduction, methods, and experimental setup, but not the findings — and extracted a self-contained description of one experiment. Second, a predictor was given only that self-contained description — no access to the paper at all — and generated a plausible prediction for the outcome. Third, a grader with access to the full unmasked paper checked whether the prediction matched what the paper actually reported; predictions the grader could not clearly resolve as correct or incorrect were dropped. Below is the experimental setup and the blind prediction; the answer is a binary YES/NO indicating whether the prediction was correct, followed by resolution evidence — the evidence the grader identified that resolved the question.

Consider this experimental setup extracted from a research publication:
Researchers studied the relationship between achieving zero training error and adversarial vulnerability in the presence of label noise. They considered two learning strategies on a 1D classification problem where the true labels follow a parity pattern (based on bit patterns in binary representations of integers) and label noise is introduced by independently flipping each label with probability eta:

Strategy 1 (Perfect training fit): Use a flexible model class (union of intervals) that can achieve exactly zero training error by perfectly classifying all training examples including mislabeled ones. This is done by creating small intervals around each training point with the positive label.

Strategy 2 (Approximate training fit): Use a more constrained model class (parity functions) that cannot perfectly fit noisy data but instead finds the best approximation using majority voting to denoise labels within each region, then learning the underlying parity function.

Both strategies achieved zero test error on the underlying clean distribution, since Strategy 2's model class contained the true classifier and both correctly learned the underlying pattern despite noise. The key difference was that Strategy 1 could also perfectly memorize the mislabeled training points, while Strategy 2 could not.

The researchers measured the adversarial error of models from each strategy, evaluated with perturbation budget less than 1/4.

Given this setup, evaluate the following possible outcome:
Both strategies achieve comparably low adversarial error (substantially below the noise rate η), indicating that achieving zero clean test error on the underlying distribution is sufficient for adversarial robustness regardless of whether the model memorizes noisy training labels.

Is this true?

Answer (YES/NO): NO